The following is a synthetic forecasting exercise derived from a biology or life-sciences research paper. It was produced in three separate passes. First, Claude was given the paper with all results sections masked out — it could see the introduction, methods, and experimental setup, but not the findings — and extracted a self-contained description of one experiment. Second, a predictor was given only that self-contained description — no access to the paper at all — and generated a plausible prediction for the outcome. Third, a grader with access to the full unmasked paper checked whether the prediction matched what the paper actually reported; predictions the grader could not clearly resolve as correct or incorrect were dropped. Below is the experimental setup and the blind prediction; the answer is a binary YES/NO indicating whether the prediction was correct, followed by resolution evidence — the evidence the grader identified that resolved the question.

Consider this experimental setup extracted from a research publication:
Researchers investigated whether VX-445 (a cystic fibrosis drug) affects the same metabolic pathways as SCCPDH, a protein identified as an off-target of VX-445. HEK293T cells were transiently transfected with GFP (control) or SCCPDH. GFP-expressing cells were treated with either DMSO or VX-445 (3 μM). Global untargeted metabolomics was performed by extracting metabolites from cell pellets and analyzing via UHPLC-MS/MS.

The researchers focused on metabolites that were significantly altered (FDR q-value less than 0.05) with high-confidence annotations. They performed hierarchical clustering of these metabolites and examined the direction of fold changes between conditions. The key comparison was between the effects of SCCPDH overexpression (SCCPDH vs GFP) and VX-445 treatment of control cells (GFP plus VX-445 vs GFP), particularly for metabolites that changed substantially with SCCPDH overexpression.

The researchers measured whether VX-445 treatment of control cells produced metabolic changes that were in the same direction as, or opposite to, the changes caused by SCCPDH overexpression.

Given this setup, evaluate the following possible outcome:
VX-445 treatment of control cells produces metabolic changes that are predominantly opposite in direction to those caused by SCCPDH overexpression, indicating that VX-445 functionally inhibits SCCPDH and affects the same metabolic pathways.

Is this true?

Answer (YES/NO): YES